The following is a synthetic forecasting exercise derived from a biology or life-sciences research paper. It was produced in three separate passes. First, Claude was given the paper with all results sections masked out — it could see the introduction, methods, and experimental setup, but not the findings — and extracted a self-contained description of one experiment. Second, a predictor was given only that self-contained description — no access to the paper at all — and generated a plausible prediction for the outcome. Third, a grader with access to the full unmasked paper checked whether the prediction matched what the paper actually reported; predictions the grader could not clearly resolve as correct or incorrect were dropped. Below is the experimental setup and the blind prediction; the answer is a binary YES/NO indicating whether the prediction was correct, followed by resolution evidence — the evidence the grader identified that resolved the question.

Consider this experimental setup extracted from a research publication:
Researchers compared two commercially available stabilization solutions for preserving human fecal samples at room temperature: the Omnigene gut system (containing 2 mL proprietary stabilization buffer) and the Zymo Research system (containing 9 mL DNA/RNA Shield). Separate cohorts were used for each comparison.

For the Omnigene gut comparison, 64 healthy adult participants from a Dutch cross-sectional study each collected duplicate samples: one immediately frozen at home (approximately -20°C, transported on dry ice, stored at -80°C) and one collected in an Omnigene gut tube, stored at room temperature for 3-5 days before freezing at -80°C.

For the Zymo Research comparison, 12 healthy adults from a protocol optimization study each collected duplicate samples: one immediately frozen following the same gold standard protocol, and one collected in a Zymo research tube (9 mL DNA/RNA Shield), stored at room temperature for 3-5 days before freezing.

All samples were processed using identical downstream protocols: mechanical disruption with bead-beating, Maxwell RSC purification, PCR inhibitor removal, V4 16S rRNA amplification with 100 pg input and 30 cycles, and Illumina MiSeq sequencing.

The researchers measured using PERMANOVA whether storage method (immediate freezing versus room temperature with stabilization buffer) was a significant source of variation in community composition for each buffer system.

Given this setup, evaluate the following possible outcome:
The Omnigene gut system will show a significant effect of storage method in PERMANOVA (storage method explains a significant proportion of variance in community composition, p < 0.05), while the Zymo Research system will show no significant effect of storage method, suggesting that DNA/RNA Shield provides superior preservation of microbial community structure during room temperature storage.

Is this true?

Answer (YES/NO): YES